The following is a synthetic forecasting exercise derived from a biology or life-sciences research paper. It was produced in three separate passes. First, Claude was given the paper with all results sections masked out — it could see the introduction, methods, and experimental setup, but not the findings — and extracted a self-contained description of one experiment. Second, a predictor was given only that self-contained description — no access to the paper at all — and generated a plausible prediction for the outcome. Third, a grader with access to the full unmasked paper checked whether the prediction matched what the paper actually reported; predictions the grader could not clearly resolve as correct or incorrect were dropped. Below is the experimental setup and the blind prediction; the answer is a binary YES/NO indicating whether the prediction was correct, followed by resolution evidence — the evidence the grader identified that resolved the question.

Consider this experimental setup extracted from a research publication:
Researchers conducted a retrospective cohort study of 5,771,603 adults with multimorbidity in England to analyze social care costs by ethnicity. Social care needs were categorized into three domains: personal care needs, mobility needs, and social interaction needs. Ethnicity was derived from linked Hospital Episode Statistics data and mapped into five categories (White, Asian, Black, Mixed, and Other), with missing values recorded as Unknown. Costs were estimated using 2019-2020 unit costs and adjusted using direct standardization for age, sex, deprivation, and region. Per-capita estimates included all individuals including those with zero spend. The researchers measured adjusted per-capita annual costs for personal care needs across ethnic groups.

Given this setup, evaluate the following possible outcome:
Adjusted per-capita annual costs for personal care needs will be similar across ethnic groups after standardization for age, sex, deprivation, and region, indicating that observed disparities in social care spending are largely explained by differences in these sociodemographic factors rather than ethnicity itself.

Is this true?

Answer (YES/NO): NO